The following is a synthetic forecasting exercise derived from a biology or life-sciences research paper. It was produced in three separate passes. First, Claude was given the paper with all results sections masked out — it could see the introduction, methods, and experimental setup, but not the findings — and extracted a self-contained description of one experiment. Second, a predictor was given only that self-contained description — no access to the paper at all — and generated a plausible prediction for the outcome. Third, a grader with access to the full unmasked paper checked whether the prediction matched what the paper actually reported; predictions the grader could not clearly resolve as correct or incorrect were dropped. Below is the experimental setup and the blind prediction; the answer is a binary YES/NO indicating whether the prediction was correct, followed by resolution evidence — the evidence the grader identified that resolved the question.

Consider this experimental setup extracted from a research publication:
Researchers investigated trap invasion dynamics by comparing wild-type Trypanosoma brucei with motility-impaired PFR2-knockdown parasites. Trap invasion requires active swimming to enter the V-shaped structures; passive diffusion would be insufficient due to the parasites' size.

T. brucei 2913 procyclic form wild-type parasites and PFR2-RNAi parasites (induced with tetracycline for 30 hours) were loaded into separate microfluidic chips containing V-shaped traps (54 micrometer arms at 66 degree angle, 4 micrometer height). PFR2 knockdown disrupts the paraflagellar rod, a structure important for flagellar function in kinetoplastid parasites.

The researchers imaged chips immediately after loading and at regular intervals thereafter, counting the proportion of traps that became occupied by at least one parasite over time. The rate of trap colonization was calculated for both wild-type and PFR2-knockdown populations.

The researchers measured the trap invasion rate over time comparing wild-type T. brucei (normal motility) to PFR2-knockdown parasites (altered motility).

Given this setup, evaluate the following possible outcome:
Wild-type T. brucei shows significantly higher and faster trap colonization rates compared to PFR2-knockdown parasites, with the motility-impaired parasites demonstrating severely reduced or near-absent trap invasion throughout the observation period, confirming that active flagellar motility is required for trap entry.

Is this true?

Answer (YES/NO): NO